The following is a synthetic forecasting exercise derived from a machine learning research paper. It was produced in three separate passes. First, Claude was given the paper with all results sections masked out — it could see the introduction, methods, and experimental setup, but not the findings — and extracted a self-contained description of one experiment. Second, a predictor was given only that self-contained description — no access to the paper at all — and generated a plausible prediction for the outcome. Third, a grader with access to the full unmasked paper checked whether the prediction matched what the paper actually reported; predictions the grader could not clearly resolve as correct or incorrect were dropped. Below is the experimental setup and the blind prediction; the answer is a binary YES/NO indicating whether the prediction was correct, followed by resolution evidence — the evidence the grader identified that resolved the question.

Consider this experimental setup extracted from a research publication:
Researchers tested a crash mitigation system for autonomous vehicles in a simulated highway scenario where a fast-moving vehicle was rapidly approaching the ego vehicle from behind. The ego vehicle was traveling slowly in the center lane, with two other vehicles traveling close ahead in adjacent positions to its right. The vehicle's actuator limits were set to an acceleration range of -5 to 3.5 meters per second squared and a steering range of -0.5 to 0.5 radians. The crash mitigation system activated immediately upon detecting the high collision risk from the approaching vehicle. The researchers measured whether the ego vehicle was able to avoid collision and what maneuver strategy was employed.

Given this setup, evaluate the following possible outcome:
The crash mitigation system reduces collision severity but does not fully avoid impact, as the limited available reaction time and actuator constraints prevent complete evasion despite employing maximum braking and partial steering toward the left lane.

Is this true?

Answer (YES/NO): NO